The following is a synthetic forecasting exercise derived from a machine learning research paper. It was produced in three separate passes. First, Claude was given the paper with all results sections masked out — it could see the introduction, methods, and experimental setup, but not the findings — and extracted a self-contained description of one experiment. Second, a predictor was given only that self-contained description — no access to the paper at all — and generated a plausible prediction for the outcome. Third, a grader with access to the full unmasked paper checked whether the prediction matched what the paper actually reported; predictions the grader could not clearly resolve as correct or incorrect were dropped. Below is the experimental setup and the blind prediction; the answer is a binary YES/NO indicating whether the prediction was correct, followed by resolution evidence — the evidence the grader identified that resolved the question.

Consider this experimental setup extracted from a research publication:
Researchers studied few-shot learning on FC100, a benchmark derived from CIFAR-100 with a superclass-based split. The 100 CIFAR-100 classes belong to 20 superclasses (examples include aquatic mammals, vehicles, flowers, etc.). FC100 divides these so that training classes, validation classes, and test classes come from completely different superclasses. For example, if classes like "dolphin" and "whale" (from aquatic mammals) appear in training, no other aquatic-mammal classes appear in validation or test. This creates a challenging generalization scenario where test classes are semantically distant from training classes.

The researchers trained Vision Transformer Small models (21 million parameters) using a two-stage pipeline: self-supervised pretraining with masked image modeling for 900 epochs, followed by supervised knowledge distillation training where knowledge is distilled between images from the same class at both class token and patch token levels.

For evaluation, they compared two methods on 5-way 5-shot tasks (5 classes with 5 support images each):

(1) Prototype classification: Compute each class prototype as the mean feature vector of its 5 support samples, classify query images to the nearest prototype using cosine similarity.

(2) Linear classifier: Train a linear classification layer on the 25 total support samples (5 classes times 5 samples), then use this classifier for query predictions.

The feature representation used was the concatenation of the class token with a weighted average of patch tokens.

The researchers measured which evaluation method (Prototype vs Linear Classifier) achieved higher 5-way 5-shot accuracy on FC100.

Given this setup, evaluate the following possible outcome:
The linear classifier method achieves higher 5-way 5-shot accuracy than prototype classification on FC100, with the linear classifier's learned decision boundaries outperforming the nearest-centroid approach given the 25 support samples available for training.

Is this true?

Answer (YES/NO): YES